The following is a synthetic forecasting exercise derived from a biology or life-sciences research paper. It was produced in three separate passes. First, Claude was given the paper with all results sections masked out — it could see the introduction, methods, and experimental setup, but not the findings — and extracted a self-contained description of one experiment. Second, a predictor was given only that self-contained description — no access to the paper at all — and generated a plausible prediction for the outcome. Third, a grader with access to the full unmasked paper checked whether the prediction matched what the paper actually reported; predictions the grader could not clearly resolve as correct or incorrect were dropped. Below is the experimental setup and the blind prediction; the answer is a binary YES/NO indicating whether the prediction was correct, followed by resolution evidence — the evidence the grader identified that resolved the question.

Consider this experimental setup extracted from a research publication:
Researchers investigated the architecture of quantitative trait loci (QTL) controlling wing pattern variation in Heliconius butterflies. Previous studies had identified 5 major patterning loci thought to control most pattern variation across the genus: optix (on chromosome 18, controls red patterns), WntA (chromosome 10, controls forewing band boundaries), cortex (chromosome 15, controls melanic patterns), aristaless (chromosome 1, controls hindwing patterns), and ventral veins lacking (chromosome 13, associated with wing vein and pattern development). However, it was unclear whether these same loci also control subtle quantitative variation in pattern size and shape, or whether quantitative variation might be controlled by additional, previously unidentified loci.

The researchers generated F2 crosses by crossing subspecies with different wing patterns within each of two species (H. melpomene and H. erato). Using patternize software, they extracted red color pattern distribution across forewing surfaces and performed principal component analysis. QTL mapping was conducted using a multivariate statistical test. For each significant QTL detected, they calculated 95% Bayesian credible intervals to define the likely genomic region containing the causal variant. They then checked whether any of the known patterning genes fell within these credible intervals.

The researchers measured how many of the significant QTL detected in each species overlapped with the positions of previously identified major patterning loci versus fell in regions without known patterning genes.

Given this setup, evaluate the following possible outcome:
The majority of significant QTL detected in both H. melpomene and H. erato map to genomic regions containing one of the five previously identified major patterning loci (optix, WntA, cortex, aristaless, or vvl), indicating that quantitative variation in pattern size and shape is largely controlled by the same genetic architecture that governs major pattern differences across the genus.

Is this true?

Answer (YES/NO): NO